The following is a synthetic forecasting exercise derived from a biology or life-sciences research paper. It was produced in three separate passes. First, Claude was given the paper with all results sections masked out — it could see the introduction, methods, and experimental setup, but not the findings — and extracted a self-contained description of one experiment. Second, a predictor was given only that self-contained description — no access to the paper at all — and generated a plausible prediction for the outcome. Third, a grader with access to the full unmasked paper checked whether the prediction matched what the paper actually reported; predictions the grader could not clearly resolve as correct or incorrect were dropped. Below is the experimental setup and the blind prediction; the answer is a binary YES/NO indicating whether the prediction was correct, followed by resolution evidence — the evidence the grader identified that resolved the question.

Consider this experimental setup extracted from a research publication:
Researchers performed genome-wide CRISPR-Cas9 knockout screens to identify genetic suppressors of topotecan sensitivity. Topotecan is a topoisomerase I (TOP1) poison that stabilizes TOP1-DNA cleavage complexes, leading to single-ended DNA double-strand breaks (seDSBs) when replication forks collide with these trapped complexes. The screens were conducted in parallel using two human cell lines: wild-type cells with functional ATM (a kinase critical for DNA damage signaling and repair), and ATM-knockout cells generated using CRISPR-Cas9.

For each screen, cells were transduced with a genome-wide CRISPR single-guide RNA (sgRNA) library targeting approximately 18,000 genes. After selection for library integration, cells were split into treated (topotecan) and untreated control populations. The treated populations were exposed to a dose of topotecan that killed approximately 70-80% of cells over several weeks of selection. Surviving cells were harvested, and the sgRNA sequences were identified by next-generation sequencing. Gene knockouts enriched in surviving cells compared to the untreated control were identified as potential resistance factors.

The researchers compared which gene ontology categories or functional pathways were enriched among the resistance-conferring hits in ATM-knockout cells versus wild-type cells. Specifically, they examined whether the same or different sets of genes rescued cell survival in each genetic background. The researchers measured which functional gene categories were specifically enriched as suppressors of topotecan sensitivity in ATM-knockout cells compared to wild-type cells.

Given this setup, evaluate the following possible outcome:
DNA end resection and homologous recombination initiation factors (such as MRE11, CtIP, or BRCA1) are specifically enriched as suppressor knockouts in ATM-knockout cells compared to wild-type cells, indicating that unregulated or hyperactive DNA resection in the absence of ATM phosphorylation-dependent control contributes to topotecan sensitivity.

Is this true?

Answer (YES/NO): NO